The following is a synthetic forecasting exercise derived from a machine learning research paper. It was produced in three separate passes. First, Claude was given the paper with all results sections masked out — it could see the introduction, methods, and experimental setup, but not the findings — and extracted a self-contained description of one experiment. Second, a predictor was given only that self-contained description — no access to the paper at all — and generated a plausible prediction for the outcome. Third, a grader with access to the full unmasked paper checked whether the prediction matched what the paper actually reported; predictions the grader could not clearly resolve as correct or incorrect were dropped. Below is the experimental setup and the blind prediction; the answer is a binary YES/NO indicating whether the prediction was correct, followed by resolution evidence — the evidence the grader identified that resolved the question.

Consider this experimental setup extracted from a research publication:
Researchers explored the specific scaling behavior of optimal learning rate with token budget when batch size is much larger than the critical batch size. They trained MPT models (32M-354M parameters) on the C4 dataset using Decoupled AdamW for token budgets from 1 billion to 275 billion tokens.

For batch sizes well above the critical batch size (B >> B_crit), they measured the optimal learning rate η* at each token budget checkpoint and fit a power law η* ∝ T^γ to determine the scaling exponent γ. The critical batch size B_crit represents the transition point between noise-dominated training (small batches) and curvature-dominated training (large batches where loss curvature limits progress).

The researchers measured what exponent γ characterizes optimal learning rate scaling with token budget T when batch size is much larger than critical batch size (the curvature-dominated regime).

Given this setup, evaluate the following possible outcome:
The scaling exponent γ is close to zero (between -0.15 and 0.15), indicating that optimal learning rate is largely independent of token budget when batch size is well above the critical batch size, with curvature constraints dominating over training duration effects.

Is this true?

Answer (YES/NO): NO